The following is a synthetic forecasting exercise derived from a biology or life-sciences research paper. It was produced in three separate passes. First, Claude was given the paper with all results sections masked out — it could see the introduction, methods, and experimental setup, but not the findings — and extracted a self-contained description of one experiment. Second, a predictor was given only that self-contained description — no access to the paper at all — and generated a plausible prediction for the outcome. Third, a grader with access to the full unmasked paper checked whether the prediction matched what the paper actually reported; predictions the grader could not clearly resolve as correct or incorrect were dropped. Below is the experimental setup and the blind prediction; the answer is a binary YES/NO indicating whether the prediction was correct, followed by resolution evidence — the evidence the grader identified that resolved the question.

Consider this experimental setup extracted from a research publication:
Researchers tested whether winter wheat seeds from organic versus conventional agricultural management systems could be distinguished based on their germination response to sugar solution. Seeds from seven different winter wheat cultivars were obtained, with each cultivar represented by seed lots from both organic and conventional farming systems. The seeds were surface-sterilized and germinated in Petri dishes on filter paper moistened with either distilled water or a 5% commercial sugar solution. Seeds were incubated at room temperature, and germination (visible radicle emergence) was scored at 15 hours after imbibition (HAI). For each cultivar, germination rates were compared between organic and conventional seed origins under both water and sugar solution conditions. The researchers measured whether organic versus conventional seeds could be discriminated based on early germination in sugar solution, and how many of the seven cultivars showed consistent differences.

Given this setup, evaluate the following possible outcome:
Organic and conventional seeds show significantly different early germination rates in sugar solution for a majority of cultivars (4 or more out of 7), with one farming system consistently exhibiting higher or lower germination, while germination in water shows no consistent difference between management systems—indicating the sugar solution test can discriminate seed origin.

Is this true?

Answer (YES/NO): NO